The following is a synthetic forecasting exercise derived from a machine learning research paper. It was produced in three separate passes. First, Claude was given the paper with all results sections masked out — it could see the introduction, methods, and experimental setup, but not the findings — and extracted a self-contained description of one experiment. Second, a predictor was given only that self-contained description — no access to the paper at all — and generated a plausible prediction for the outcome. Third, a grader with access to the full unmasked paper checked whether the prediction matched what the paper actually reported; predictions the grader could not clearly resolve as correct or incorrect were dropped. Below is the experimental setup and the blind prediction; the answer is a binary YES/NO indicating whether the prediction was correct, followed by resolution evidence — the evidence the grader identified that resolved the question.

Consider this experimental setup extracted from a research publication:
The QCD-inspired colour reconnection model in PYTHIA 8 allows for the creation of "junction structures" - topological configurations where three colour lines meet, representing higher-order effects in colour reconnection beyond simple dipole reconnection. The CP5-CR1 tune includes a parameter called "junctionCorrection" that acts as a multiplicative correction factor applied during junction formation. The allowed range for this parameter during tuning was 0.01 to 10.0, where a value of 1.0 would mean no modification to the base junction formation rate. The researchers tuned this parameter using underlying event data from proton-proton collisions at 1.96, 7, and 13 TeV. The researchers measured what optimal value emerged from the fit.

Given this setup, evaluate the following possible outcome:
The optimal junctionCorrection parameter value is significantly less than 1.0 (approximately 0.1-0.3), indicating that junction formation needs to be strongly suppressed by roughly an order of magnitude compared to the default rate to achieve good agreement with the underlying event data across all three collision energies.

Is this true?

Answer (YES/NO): YES